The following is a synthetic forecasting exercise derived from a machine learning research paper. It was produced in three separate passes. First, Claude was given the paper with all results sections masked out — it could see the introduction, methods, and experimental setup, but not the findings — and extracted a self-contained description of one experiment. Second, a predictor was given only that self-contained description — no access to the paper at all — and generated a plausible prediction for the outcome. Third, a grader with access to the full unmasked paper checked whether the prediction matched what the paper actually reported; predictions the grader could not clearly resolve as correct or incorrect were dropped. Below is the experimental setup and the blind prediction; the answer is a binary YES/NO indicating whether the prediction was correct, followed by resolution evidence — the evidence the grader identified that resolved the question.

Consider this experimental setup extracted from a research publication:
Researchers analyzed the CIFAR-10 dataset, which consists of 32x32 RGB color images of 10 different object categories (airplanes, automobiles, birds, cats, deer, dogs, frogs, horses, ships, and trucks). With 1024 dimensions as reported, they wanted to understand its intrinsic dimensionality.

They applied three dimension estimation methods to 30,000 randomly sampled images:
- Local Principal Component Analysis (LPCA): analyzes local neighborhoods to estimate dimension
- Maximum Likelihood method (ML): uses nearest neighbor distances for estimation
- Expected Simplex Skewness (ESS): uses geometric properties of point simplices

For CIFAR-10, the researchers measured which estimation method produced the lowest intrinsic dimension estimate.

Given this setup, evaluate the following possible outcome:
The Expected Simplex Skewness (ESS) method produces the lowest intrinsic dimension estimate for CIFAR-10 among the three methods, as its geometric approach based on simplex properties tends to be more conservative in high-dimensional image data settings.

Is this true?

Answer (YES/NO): NO